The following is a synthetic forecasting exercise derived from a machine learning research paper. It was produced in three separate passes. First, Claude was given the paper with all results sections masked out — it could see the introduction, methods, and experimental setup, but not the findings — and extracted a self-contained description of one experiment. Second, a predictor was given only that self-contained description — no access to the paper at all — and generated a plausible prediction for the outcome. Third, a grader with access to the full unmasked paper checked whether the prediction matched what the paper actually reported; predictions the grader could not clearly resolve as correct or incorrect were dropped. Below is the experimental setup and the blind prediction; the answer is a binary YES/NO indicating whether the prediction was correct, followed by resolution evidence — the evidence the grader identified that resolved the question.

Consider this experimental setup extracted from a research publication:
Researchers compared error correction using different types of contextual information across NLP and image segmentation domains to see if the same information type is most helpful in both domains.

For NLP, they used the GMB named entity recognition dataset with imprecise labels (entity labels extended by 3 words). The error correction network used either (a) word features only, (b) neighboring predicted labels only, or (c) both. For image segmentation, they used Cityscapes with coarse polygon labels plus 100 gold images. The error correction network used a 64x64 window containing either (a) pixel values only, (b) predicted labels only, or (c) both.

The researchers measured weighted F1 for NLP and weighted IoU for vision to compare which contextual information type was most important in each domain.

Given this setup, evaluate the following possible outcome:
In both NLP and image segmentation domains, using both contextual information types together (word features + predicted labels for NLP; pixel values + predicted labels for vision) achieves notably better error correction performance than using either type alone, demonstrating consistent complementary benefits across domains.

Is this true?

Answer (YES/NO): NO